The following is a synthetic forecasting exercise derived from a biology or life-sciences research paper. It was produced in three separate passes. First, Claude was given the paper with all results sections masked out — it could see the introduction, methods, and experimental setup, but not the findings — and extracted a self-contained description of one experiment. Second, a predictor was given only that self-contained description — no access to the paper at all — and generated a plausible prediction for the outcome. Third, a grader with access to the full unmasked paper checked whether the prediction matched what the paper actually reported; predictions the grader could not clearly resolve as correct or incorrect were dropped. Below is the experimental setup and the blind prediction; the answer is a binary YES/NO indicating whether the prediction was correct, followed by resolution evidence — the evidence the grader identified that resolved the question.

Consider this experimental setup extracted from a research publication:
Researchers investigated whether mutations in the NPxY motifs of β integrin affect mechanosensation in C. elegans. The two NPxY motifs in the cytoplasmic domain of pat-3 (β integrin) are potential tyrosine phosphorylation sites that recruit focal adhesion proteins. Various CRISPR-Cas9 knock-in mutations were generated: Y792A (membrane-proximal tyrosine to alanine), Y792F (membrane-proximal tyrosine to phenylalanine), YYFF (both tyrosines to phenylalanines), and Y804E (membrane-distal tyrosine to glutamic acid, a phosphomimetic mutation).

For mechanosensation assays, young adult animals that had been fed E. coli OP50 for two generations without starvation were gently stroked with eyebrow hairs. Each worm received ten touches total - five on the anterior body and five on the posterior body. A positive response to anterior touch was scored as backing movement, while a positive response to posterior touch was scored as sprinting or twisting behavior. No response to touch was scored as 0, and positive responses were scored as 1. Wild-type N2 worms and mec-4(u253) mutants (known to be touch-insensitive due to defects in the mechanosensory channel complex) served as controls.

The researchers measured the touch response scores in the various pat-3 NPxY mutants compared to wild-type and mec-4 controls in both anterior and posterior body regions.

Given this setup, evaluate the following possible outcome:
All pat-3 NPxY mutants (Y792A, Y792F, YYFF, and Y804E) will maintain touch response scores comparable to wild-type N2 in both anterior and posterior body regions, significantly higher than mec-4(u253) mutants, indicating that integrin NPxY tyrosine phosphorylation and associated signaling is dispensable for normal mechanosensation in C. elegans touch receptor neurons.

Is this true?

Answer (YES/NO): NO